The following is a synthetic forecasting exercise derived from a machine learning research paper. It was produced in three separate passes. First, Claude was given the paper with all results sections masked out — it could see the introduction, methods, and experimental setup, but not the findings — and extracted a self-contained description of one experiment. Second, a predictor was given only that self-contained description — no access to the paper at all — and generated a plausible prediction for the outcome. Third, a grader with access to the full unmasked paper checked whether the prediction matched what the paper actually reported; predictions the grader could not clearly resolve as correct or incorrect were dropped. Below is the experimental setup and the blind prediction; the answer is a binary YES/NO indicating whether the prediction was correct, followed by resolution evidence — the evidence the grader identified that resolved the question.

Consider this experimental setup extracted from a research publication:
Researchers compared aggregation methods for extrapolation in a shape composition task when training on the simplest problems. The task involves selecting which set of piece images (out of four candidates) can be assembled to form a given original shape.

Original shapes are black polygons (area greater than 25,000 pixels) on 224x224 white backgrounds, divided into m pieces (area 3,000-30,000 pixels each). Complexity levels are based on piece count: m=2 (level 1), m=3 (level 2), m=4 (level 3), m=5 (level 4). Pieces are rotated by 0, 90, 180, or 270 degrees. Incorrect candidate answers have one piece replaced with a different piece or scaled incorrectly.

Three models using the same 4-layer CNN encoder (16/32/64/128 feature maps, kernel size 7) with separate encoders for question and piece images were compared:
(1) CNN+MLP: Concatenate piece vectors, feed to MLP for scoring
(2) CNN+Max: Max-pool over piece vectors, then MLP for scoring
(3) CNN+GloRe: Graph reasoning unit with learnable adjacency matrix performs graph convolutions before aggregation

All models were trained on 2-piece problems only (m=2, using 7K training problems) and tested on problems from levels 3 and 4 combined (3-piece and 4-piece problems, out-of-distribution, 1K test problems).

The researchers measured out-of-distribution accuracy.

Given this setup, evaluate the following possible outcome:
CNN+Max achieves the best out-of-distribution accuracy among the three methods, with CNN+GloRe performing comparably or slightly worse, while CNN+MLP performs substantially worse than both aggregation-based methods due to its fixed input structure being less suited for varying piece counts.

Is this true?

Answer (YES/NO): NO